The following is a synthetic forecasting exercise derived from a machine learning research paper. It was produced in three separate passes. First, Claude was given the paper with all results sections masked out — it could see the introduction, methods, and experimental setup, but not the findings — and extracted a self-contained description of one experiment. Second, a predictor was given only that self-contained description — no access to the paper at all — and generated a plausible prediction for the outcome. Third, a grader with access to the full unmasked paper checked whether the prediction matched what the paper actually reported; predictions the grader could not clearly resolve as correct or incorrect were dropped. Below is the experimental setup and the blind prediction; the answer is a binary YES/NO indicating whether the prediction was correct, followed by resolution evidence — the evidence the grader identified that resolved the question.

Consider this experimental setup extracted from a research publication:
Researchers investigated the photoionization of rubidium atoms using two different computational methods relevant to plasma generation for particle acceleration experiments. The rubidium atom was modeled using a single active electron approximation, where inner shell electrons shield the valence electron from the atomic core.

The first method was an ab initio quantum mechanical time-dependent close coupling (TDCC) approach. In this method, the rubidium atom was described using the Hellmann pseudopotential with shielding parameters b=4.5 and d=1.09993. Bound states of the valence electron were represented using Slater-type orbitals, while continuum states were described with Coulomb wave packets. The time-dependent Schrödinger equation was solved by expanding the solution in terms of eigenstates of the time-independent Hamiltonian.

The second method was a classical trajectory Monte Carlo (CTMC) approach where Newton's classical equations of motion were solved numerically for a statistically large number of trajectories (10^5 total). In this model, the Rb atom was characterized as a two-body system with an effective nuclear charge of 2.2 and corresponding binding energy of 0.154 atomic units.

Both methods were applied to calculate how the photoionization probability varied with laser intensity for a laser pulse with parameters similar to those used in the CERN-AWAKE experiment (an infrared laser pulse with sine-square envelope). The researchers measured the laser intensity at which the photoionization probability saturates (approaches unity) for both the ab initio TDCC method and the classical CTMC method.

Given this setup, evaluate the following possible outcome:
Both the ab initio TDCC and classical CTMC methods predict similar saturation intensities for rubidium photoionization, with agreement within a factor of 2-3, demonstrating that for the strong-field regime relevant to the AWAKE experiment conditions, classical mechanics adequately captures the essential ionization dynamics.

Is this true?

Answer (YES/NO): NO